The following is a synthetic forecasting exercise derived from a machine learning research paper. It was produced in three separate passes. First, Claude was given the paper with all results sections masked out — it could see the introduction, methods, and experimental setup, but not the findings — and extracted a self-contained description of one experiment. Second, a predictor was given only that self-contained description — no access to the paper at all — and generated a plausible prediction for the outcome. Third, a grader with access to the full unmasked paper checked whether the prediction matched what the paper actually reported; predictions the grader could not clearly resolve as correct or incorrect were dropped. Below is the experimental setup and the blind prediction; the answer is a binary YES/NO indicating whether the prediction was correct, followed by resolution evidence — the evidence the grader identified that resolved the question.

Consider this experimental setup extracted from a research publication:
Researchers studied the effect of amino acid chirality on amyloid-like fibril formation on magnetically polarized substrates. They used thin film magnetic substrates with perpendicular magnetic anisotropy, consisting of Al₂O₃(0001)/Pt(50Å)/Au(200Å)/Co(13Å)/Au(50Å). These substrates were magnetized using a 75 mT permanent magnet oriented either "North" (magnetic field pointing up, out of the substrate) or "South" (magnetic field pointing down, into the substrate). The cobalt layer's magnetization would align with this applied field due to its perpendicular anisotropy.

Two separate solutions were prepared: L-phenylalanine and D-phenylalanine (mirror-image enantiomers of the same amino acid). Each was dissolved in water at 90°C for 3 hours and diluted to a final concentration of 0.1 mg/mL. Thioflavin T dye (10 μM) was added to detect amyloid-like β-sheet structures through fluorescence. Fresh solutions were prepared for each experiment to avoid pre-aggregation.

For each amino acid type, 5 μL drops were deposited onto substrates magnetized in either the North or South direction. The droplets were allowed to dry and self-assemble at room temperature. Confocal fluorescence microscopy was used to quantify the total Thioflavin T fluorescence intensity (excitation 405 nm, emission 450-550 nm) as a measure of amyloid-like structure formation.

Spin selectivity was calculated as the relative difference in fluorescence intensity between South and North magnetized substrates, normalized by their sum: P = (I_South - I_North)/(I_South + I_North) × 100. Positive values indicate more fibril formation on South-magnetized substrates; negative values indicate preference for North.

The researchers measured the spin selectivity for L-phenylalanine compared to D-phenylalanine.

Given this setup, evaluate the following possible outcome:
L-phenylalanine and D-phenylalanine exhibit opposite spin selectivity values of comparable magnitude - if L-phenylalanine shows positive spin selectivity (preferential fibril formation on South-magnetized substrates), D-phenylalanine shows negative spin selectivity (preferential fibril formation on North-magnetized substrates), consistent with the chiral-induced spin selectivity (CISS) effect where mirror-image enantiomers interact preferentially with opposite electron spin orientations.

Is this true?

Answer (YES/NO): YES